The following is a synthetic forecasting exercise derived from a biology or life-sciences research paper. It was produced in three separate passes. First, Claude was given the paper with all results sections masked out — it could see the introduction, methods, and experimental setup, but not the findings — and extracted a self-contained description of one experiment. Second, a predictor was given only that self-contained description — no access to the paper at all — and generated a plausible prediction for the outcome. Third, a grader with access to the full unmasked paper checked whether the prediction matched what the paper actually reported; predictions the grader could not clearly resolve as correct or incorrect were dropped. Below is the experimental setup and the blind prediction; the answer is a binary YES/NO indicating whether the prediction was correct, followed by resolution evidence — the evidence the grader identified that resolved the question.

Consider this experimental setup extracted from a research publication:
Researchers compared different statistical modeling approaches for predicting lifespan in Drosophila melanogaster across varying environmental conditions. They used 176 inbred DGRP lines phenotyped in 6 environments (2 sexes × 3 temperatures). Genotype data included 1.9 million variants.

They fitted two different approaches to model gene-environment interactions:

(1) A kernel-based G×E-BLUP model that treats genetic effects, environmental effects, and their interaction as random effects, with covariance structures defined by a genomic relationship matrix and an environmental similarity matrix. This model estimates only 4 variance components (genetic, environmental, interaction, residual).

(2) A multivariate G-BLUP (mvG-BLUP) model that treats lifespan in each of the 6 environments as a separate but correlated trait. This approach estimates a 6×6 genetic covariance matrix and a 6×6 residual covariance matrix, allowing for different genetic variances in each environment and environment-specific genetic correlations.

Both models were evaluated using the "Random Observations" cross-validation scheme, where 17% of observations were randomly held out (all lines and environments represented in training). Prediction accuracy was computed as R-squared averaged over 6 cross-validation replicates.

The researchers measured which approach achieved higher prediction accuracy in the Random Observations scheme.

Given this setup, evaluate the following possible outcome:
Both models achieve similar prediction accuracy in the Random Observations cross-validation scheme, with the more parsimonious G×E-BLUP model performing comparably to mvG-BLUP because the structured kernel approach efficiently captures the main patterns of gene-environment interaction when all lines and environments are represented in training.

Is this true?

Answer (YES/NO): NO